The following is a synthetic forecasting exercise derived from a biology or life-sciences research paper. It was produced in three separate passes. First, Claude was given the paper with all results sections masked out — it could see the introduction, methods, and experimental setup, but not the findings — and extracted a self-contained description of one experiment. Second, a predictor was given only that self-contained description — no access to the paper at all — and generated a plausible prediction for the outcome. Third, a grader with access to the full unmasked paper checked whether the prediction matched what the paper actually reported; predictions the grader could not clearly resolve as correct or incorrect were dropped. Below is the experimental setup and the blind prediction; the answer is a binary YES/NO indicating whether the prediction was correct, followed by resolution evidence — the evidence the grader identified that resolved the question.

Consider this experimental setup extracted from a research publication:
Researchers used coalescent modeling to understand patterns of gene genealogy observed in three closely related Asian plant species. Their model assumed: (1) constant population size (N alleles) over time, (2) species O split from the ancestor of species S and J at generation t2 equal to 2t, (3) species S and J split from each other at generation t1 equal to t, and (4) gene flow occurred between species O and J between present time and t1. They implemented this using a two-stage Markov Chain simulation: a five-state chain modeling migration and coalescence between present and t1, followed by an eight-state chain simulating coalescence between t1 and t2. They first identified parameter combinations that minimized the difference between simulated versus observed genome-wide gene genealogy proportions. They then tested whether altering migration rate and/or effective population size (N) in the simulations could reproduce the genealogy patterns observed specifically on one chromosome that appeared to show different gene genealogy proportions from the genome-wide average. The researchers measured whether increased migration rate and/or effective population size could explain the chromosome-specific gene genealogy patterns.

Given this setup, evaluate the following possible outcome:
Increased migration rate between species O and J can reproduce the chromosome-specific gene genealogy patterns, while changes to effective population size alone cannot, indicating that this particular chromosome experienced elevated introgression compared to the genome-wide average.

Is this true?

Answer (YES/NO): NO